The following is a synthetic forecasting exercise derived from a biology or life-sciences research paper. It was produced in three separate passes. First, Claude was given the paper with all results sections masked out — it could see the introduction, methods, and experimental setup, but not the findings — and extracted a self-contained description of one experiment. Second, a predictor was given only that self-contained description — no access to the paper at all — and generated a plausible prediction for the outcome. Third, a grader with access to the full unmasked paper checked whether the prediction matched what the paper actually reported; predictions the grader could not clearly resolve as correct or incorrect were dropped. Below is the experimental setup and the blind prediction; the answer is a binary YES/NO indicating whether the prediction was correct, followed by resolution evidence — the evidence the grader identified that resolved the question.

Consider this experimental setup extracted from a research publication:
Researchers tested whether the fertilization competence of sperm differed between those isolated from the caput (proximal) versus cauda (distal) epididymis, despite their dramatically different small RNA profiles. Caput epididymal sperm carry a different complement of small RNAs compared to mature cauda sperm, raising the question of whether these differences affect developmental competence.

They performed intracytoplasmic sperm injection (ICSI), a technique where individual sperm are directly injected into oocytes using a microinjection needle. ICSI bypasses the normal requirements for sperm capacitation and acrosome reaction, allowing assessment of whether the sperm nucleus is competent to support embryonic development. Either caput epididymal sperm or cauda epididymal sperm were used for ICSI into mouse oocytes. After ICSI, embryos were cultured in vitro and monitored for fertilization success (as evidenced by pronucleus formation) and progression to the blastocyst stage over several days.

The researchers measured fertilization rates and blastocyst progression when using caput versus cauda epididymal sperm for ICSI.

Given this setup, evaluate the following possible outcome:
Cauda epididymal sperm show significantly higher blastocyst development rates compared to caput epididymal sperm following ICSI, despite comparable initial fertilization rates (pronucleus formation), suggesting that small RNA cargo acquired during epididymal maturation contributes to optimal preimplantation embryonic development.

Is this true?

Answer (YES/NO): NO